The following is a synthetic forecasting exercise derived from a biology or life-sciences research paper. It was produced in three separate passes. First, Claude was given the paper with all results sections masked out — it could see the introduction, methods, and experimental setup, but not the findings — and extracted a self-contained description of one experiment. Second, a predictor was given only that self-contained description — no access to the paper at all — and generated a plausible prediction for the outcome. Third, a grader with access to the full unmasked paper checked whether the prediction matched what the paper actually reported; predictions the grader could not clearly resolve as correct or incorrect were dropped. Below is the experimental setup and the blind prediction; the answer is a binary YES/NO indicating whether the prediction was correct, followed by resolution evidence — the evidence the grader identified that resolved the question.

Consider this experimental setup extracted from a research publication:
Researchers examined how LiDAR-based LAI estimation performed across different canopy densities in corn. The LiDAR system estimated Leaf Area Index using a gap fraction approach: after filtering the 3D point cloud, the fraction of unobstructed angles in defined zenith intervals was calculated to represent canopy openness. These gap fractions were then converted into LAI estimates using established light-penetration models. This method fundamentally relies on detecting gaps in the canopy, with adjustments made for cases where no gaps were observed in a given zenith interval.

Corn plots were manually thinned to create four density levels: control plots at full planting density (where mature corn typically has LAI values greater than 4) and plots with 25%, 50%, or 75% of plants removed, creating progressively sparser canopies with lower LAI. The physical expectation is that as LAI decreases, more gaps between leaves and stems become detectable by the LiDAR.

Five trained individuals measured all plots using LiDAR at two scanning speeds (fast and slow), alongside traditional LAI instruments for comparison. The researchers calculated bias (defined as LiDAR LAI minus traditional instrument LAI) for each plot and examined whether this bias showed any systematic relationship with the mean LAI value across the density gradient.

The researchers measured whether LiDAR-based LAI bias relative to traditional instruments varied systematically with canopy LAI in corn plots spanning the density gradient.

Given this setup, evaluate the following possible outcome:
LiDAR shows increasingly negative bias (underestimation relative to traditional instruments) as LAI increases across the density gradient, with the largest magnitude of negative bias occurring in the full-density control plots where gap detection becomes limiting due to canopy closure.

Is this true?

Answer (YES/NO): NO